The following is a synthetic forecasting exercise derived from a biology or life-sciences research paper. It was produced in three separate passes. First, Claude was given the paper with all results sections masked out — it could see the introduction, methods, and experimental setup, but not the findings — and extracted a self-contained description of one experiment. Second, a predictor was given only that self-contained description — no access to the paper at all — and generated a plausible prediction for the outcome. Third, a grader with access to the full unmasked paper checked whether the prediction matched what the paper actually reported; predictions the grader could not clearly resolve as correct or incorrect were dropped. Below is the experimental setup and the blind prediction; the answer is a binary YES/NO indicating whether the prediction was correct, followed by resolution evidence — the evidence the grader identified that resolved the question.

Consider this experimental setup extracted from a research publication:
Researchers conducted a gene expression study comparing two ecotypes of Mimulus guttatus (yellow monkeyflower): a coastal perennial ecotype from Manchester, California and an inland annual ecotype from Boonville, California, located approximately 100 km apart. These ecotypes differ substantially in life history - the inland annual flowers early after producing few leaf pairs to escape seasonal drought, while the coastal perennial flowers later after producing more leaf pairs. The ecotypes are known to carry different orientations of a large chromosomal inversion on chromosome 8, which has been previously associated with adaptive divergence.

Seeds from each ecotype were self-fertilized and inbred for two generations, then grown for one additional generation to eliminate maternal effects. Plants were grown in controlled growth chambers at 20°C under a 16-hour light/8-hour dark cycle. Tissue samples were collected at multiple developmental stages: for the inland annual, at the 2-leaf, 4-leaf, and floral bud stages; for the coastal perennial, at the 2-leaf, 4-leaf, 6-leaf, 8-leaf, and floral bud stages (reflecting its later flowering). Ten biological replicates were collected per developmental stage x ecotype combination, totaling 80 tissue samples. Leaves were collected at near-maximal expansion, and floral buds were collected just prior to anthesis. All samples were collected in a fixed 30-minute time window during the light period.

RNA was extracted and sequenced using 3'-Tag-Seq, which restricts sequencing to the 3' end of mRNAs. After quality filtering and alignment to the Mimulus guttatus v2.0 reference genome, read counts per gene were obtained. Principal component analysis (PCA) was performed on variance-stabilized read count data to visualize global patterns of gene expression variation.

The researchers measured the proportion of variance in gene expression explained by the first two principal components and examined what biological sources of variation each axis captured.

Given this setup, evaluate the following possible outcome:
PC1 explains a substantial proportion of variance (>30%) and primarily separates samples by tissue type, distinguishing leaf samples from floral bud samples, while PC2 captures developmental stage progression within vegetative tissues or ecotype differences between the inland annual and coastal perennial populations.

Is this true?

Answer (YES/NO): YES